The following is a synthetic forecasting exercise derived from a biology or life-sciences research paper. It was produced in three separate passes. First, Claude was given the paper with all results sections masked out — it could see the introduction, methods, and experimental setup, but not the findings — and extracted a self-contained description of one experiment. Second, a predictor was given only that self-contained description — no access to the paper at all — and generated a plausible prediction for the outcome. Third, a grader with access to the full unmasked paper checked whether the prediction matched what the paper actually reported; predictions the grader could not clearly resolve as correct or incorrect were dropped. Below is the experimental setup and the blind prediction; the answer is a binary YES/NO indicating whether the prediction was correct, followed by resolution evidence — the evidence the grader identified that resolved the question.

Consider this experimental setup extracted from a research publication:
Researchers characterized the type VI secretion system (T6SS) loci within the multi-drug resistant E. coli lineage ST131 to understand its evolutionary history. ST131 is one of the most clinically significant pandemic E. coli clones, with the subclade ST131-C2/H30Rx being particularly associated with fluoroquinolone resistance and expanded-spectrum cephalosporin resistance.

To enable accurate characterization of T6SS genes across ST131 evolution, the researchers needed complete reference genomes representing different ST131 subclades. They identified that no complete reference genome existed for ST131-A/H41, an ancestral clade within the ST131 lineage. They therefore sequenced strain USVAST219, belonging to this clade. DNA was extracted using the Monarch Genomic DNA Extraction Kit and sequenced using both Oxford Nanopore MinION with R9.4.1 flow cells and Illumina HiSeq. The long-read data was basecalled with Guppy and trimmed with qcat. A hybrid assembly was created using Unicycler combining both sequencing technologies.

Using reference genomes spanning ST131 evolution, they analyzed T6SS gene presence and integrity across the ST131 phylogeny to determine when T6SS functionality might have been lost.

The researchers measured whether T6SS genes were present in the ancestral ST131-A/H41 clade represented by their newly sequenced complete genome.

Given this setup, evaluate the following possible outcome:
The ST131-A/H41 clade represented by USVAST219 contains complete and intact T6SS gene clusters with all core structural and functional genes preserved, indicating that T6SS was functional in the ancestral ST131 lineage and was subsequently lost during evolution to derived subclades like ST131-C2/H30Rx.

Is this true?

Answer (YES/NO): YES